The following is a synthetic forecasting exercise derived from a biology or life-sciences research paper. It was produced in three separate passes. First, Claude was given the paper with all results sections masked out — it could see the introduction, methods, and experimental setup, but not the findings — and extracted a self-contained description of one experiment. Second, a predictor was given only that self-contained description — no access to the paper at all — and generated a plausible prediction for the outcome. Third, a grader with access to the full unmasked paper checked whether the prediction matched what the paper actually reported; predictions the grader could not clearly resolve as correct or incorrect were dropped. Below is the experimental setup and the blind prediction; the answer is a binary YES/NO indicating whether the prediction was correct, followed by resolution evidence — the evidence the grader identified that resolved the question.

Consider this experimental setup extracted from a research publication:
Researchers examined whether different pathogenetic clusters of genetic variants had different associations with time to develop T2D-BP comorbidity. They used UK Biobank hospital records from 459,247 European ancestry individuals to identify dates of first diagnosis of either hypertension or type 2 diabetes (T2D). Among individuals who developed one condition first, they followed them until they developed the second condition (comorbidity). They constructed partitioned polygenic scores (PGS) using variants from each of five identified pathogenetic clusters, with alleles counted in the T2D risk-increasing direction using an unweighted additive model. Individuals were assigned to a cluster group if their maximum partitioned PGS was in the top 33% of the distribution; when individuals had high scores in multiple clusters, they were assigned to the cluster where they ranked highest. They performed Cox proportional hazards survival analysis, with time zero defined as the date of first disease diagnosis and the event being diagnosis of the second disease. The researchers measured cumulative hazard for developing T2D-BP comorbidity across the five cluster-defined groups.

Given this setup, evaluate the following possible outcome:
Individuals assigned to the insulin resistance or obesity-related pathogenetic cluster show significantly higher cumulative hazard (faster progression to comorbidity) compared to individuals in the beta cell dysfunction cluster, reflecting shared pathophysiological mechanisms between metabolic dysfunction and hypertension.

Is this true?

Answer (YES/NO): NO